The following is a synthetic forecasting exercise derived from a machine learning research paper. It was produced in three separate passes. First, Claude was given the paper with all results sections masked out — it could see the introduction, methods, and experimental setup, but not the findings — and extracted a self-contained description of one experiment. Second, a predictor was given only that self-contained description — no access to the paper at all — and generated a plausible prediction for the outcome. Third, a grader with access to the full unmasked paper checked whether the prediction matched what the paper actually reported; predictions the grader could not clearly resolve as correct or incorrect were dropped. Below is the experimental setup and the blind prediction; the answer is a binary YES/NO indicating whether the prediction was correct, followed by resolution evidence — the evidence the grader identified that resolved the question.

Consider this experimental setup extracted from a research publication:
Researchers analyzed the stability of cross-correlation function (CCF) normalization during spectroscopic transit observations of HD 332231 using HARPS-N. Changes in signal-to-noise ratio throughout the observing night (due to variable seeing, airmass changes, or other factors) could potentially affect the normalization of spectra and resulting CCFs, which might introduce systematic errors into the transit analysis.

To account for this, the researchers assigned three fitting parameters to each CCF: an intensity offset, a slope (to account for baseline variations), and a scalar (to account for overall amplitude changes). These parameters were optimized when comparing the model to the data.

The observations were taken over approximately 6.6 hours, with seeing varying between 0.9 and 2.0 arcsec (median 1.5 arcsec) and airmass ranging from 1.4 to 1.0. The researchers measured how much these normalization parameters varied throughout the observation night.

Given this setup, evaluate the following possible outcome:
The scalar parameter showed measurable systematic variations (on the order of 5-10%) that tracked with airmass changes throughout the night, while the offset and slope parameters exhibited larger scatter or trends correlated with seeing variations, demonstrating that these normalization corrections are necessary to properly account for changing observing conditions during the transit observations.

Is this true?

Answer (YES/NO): NO